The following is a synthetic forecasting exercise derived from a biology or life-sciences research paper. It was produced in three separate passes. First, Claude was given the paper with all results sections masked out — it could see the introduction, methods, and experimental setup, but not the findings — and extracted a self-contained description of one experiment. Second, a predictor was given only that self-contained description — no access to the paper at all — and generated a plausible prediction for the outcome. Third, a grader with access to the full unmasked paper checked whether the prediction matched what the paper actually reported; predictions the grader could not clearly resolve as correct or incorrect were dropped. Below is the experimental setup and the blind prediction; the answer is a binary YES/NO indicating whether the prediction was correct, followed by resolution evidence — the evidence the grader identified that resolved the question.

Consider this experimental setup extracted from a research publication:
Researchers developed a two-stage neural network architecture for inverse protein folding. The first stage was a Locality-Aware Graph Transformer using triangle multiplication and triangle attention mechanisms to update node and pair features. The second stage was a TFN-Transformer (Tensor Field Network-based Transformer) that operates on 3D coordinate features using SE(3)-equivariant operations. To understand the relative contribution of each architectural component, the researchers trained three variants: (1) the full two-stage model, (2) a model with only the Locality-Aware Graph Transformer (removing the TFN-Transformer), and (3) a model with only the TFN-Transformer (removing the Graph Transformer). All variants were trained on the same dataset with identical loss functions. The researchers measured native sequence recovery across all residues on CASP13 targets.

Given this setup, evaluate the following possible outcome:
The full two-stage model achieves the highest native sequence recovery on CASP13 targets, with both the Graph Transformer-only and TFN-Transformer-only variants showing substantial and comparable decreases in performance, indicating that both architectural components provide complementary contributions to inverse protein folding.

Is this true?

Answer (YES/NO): NO